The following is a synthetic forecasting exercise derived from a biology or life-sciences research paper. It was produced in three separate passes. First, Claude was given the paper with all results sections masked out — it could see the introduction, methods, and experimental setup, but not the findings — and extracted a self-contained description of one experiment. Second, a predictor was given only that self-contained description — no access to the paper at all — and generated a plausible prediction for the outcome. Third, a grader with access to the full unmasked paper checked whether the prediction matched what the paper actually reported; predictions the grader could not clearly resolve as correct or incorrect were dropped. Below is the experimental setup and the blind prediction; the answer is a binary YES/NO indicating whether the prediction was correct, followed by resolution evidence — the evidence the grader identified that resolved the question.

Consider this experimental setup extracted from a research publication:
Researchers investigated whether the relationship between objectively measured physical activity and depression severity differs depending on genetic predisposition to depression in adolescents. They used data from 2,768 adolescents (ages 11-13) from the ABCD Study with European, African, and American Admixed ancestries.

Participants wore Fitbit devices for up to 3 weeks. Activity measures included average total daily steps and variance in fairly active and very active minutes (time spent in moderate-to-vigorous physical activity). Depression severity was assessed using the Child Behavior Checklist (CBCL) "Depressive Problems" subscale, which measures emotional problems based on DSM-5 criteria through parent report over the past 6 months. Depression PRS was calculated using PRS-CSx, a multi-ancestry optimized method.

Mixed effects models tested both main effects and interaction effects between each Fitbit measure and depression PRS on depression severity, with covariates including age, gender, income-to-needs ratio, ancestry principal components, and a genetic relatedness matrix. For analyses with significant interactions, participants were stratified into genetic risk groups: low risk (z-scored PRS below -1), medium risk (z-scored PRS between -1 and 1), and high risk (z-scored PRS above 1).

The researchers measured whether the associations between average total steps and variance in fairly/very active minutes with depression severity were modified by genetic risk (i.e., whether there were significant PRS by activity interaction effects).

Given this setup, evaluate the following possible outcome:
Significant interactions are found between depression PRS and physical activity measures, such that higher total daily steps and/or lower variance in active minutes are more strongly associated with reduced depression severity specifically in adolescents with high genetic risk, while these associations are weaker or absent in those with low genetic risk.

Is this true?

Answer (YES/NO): NO